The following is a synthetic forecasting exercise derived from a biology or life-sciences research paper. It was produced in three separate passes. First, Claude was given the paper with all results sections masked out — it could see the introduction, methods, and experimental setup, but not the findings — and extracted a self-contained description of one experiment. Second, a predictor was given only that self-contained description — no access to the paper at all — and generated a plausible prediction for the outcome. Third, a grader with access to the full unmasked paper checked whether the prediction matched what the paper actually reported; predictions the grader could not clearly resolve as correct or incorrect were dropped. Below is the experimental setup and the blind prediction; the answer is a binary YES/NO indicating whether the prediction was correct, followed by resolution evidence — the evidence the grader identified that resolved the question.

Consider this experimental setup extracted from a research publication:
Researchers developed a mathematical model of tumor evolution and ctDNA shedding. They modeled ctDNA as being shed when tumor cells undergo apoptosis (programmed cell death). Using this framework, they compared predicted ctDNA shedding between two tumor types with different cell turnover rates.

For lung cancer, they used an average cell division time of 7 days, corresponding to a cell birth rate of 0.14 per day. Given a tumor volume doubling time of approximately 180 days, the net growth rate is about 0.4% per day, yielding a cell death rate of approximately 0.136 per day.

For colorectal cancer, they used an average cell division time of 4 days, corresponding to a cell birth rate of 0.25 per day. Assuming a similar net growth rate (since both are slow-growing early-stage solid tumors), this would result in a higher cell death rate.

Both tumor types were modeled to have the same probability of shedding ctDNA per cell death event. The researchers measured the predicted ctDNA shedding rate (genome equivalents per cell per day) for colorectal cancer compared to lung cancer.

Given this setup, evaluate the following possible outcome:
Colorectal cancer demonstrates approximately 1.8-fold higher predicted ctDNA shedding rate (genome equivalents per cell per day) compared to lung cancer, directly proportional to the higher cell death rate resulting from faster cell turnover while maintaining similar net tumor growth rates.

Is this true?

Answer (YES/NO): YES